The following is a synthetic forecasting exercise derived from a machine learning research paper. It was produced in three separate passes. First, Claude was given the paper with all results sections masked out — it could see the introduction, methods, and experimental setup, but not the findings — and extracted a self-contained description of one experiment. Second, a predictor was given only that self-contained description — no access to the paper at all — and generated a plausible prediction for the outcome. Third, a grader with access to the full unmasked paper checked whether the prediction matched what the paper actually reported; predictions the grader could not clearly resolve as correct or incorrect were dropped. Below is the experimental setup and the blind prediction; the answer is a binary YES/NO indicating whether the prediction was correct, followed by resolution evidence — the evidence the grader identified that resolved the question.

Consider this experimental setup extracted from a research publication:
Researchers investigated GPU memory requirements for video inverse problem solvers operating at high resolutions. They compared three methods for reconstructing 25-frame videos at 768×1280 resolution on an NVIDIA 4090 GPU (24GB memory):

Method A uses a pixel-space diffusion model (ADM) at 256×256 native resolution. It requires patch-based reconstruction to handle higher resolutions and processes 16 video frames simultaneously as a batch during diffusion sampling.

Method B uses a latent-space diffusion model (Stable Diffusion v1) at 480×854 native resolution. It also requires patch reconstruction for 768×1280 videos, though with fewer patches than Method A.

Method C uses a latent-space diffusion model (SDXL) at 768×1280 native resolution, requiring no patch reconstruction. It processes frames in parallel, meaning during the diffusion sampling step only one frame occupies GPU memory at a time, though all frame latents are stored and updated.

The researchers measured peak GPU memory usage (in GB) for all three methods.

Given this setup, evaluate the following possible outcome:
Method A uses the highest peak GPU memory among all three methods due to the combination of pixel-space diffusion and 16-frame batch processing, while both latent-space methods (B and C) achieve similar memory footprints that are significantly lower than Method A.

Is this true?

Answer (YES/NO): YES